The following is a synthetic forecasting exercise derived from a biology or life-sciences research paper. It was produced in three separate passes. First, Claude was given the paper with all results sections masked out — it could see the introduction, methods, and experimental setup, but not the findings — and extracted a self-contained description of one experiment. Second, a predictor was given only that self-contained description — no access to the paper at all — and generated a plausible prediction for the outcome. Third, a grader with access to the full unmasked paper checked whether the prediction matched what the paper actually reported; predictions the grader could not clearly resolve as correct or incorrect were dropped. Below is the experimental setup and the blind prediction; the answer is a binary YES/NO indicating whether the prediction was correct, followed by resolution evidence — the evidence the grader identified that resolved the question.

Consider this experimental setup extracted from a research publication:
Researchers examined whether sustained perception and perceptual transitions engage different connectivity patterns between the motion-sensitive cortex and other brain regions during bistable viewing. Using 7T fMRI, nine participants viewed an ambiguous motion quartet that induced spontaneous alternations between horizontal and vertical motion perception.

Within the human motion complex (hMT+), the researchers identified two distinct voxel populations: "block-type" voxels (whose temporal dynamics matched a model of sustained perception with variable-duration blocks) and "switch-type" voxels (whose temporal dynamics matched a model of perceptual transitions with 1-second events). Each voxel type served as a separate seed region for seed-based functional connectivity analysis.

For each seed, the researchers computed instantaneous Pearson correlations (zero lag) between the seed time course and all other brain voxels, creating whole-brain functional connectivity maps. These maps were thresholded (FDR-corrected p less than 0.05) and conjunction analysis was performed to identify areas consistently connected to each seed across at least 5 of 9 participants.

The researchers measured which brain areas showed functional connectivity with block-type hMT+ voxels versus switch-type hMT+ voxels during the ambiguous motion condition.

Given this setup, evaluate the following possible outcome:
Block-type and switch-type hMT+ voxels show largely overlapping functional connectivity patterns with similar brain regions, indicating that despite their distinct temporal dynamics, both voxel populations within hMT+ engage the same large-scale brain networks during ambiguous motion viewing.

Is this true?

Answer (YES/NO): NO